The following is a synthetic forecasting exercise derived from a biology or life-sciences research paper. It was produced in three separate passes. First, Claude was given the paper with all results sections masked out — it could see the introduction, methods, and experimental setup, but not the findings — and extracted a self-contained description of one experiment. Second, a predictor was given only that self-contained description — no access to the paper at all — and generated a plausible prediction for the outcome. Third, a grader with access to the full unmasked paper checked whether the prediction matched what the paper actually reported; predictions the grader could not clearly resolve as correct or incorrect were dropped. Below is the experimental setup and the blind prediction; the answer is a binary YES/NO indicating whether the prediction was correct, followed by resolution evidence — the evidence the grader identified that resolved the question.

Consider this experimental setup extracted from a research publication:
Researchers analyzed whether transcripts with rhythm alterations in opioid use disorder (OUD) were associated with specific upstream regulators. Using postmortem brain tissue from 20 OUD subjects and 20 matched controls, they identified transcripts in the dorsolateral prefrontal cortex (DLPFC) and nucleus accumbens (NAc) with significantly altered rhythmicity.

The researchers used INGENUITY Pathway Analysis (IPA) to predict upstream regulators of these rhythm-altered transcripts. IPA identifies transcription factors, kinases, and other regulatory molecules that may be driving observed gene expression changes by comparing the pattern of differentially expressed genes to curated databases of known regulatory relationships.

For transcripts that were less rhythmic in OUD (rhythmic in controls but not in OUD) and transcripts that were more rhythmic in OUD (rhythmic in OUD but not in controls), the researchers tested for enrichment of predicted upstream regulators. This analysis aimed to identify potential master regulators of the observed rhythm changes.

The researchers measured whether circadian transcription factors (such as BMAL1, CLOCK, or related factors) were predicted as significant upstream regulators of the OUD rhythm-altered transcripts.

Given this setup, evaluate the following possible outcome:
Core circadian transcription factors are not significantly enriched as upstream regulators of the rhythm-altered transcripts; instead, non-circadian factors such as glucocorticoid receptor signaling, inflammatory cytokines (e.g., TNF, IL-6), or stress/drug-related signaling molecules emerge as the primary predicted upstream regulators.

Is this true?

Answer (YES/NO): NO